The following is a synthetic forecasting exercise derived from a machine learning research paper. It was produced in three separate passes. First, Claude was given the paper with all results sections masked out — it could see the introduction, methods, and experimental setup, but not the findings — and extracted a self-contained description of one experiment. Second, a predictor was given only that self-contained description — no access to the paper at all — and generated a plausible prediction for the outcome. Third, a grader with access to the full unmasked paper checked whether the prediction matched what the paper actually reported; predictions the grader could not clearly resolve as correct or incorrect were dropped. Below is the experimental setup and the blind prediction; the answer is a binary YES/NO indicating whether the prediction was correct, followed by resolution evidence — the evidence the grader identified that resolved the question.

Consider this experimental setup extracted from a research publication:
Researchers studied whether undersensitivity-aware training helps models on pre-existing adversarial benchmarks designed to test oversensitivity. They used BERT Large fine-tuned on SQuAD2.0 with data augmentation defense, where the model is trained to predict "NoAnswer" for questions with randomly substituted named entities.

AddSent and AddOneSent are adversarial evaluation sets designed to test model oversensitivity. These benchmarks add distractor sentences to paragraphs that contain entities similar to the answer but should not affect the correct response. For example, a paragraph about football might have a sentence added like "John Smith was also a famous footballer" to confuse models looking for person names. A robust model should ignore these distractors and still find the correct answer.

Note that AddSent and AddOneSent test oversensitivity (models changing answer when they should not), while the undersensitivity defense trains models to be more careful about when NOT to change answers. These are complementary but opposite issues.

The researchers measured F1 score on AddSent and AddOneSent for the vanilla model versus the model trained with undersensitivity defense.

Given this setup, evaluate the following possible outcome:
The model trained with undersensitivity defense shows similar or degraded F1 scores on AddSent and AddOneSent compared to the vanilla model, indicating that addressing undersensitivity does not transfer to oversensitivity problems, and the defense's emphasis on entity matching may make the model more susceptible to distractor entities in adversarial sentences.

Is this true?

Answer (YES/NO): NO